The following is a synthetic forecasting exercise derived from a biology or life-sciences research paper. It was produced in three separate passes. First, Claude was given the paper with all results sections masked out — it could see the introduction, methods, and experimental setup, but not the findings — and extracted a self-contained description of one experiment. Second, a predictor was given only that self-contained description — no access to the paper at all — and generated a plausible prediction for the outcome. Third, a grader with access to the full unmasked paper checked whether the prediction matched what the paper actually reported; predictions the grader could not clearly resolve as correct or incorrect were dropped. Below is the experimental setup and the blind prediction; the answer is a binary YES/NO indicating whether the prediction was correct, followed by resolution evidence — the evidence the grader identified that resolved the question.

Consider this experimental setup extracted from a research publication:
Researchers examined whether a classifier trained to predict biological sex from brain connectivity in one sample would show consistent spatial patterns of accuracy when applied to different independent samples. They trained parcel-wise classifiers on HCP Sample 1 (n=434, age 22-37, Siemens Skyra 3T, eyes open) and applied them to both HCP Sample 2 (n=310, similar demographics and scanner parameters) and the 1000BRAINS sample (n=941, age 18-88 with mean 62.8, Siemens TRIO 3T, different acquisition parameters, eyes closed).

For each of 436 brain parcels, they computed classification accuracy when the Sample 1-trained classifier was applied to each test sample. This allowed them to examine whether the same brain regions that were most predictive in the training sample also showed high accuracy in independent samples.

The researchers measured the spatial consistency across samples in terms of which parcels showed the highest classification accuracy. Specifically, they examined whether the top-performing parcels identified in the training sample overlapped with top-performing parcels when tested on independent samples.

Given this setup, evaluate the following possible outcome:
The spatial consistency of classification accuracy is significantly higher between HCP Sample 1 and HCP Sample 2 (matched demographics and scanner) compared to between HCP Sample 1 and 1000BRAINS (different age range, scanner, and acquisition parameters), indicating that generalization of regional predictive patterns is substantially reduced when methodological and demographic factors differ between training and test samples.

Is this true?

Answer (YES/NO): NO